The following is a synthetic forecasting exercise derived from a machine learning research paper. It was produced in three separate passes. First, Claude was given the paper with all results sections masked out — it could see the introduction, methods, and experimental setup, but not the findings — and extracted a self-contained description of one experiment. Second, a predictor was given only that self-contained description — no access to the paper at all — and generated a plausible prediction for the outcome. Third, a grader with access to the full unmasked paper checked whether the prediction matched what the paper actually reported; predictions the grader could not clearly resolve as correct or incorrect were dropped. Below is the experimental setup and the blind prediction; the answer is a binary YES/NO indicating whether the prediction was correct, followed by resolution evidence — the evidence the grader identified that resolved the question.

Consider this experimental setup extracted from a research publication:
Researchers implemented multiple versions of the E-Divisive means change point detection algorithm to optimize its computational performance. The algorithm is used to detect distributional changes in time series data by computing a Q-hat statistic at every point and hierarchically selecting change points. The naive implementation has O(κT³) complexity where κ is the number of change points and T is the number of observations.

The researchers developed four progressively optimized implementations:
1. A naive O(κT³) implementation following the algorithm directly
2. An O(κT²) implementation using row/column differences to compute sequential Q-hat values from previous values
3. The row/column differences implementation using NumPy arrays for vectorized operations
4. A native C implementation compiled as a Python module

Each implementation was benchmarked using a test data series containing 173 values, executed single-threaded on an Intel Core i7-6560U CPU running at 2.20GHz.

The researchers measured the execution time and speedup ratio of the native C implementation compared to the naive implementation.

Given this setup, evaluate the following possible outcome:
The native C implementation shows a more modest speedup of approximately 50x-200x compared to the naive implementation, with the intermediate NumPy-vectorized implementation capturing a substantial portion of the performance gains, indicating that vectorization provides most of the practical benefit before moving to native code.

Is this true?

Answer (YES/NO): NO